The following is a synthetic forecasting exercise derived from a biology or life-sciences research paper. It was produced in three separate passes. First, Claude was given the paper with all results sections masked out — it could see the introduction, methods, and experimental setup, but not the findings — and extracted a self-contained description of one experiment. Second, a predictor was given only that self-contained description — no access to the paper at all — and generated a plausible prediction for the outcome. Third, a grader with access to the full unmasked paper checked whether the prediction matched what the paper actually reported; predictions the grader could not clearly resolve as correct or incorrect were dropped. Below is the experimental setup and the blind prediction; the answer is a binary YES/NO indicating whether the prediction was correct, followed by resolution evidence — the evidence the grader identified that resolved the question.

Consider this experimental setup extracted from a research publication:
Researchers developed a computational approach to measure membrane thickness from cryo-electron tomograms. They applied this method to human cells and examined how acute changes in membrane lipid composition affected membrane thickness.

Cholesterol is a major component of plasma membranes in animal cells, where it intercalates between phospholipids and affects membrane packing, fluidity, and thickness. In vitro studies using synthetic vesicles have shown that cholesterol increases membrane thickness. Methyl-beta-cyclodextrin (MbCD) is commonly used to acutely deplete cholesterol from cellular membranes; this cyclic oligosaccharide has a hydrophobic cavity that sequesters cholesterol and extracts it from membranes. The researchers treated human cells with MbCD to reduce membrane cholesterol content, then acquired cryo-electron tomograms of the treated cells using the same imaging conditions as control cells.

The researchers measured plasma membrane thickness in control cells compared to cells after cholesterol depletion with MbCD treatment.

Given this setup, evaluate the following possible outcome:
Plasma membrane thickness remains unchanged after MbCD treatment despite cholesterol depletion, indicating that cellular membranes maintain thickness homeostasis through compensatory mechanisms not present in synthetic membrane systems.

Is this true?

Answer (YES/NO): NO